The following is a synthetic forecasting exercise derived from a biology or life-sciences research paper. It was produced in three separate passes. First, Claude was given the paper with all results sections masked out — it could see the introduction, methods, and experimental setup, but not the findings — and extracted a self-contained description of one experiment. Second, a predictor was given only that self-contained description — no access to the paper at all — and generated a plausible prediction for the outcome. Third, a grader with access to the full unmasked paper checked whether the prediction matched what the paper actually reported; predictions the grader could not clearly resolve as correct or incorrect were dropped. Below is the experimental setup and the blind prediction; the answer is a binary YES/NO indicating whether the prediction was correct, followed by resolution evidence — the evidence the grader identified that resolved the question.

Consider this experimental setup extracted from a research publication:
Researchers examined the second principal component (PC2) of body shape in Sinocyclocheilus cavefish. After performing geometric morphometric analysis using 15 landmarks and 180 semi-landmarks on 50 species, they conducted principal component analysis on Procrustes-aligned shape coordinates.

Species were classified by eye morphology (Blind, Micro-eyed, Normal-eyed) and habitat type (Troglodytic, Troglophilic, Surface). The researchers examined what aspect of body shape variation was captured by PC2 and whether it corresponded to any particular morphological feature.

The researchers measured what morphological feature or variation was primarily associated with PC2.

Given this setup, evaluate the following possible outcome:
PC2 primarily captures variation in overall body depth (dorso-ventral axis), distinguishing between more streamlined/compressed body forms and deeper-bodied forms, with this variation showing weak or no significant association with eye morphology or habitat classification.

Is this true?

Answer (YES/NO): NO